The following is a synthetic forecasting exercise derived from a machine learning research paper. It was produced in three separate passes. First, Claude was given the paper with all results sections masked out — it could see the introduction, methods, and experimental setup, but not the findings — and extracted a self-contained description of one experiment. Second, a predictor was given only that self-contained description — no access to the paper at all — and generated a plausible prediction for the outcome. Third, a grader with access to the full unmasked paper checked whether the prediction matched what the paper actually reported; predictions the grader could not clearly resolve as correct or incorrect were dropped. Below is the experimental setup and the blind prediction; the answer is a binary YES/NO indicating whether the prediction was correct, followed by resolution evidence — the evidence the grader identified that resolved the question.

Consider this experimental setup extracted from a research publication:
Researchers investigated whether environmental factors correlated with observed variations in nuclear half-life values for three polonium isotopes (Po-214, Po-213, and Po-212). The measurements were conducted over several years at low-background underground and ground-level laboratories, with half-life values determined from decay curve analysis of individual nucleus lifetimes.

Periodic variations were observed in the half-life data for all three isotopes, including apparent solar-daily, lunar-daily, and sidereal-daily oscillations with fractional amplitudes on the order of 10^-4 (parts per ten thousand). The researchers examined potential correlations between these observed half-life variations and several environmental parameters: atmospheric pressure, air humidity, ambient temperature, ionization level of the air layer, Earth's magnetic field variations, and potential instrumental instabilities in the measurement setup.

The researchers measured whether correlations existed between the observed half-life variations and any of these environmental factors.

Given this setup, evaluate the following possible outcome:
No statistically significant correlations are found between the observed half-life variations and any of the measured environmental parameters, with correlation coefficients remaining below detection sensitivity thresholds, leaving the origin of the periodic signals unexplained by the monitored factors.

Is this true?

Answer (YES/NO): YES